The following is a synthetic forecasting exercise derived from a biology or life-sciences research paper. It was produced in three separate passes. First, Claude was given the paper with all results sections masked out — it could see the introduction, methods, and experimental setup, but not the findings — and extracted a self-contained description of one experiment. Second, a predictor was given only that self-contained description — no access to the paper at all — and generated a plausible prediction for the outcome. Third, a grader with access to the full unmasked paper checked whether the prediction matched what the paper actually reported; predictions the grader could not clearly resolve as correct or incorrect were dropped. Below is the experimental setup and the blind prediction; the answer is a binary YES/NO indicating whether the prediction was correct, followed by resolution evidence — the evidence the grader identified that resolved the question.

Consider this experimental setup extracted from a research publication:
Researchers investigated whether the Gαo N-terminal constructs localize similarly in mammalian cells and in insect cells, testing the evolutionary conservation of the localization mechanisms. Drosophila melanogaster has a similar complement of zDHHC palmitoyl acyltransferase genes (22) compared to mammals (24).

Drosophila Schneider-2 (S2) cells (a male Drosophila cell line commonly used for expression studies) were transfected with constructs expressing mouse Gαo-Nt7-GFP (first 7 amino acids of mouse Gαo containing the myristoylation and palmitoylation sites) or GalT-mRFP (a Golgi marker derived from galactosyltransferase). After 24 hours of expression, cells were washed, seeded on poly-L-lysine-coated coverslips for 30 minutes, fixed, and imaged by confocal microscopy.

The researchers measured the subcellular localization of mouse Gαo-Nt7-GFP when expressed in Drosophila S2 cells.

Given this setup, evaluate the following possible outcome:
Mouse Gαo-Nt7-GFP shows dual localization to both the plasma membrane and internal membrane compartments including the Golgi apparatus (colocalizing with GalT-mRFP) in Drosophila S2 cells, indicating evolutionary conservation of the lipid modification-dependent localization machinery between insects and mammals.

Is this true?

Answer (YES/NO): NO